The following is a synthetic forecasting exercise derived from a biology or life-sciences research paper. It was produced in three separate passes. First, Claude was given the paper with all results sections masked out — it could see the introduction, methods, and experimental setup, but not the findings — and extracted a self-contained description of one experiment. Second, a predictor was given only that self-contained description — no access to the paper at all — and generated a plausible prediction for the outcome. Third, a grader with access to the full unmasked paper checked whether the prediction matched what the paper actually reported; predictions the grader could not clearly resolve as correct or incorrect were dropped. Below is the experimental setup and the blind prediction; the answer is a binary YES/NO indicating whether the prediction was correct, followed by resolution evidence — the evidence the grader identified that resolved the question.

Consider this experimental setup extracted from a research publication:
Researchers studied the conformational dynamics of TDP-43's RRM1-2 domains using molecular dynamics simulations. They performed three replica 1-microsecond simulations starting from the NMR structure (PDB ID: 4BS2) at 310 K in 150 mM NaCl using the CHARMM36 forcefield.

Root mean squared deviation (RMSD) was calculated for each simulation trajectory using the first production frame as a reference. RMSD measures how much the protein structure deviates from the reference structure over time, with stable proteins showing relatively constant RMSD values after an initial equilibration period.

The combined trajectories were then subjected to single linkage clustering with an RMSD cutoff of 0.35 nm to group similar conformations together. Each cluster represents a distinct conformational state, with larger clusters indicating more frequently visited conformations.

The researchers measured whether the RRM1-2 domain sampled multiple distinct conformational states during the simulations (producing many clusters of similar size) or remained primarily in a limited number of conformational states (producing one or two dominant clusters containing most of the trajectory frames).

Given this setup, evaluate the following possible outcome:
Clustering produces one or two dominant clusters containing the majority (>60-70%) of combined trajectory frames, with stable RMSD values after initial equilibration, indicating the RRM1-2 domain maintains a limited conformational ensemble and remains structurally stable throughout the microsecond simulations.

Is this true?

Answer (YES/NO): NO